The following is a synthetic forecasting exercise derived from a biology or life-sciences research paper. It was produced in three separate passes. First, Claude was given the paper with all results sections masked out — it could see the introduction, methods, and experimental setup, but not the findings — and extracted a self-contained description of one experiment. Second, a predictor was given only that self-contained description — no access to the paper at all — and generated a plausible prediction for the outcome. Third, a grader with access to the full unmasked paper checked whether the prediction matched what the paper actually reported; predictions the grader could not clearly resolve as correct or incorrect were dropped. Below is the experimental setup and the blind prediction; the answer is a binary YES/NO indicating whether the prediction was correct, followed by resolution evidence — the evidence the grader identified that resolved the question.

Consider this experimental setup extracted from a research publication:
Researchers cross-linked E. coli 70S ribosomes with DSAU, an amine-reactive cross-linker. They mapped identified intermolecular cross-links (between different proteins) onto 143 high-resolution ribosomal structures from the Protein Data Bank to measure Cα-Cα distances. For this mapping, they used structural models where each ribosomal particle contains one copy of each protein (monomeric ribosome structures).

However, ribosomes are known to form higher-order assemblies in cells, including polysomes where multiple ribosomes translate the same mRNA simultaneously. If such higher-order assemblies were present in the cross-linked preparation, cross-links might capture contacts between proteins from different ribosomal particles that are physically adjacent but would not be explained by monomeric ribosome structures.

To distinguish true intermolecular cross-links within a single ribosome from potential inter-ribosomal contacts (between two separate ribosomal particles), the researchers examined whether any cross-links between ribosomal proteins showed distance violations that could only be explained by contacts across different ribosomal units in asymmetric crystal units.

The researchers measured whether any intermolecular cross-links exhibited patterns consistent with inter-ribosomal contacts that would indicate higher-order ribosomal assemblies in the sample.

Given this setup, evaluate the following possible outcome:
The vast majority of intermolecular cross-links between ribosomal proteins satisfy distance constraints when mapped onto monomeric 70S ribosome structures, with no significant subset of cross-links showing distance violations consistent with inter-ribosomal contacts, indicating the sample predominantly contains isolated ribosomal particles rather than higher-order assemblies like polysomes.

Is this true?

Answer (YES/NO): NO